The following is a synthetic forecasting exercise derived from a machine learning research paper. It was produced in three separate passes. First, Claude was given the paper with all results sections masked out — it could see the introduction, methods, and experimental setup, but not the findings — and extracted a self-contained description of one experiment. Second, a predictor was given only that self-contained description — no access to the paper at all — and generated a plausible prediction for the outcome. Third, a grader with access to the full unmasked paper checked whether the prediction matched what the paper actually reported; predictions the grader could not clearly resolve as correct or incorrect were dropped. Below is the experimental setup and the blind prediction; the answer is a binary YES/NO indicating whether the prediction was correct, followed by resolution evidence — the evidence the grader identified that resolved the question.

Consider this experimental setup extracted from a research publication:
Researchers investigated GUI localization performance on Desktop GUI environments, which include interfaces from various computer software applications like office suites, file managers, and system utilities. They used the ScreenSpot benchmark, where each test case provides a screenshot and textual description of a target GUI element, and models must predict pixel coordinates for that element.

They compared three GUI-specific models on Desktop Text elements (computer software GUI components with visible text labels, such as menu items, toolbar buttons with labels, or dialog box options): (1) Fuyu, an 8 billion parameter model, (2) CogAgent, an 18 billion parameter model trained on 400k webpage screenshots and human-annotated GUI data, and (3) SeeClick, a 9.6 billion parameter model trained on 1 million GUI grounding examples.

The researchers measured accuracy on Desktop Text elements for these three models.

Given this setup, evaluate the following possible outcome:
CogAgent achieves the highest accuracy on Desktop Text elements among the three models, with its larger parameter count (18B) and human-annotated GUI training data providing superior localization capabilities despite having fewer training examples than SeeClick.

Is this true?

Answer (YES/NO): YES